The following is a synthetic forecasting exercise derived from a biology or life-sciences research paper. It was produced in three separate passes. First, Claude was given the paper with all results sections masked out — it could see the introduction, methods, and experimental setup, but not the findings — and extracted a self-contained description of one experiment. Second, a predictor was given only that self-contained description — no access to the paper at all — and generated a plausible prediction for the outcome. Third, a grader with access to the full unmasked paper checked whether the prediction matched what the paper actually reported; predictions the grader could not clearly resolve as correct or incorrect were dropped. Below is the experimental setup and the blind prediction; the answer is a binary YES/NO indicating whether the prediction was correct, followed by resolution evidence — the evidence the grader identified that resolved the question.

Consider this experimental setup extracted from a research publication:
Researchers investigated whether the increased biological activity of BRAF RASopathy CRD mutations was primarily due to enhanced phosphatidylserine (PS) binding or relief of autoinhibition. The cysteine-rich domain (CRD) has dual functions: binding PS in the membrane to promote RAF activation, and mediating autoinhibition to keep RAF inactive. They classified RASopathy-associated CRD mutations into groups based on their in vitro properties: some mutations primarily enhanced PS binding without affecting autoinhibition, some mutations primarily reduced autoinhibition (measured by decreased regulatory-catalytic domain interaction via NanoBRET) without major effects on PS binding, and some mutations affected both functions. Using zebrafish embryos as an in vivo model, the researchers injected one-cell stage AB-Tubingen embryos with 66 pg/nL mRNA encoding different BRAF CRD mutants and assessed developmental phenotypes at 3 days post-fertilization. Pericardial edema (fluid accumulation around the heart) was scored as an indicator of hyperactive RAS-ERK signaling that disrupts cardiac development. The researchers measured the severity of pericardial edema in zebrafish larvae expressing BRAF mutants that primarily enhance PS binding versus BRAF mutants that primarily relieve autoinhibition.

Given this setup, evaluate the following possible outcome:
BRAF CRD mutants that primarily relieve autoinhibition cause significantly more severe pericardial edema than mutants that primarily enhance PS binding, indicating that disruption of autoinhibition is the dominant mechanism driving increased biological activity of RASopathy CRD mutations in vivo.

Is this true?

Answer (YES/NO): YES